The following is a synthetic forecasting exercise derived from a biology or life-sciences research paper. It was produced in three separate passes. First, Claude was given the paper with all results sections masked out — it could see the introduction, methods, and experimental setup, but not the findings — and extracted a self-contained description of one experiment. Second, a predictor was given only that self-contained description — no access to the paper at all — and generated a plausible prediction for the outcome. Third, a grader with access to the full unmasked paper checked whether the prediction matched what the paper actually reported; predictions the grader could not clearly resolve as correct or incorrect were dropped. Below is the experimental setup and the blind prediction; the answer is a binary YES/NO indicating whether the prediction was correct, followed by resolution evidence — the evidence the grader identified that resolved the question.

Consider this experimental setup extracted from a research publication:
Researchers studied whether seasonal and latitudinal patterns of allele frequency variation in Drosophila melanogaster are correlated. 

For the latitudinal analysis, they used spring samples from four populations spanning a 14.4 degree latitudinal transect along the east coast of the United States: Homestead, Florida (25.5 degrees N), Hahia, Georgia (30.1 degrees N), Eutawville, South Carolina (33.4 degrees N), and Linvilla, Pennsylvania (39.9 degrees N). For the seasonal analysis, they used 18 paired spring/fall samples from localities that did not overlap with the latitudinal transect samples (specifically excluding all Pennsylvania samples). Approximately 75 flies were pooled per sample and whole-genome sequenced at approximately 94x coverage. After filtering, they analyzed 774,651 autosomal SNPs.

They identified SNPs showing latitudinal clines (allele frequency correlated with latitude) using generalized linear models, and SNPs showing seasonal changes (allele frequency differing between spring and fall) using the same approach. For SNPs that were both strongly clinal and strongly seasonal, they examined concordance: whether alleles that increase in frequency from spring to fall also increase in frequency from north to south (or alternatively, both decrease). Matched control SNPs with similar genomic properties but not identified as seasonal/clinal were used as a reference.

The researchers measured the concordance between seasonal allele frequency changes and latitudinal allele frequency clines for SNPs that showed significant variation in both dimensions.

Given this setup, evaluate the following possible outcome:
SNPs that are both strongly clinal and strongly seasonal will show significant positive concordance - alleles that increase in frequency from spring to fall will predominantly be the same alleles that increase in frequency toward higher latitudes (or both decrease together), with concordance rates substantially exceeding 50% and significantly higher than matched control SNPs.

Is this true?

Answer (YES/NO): NO